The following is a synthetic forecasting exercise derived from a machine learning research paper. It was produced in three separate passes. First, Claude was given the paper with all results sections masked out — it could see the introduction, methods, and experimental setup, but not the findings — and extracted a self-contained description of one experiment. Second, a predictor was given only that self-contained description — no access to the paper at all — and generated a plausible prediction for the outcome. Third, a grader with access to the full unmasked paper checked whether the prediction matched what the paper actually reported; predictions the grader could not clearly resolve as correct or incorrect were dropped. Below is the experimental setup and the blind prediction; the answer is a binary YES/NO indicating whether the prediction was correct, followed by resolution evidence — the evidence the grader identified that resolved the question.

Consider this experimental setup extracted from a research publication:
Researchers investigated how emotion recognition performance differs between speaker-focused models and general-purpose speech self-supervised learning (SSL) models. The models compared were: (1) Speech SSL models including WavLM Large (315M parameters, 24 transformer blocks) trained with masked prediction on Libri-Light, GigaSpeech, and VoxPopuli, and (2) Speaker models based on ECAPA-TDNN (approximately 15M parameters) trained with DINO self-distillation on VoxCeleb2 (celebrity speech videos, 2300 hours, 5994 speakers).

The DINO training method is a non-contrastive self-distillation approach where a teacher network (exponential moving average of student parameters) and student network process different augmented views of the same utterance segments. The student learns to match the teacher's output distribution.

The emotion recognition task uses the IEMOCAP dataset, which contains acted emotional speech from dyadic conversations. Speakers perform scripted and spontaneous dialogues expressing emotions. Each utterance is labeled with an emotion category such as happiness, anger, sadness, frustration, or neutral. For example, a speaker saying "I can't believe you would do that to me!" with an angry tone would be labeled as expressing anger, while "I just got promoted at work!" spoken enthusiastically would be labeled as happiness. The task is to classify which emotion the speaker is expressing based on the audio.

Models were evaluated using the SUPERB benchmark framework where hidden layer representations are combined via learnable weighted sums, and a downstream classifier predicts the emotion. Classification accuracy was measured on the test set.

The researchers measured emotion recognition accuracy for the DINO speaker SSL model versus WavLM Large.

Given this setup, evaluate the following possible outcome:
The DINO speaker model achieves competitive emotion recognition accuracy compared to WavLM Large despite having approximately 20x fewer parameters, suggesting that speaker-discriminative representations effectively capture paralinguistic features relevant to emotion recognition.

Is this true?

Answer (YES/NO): NO